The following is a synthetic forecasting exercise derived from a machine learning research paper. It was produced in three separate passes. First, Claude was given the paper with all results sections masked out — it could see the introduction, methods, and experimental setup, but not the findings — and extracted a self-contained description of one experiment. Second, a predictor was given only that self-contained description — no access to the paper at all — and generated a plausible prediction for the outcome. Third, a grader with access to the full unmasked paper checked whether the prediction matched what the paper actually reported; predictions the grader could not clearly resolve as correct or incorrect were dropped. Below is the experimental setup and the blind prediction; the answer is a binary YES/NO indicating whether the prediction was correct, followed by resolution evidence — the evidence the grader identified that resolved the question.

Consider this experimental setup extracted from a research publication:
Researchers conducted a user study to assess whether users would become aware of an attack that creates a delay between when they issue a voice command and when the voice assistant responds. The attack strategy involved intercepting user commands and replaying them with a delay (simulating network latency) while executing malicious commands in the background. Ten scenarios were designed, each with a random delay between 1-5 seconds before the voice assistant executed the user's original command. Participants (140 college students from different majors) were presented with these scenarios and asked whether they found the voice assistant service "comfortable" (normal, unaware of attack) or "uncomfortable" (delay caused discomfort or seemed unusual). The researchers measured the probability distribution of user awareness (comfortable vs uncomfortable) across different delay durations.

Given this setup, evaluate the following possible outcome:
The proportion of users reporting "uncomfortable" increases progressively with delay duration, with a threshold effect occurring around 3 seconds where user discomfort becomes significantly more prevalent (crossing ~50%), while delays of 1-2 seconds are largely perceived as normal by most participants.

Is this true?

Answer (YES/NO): NO